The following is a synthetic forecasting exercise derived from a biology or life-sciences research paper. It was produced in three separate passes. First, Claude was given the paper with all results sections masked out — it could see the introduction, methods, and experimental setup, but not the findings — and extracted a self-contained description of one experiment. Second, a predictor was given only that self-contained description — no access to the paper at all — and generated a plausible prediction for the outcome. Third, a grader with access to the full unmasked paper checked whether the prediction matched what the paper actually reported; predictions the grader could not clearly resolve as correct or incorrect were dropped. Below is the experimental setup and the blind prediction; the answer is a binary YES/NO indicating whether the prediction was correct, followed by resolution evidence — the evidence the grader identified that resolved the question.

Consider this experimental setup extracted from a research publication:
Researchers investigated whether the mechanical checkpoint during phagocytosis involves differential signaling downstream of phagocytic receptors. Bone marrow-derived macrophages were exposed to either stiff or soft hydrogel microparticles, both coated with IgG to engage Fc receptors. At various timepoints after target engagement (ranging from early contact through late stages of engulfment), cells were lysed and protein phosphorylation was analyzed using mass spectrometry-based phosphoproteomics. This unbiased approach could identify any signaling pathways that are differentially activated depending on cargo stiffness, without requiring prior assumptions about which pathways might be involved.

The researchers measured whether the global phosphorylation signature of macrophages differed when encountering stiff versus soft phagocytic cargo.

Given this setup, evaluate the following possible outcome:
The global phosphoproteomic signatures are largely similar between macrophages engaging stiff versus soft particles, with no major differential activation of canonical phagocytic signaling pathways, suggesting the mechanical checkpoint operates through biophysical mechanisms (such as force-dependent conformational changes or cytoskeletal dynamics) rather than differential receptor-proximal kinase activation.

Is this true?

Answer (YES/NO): NO